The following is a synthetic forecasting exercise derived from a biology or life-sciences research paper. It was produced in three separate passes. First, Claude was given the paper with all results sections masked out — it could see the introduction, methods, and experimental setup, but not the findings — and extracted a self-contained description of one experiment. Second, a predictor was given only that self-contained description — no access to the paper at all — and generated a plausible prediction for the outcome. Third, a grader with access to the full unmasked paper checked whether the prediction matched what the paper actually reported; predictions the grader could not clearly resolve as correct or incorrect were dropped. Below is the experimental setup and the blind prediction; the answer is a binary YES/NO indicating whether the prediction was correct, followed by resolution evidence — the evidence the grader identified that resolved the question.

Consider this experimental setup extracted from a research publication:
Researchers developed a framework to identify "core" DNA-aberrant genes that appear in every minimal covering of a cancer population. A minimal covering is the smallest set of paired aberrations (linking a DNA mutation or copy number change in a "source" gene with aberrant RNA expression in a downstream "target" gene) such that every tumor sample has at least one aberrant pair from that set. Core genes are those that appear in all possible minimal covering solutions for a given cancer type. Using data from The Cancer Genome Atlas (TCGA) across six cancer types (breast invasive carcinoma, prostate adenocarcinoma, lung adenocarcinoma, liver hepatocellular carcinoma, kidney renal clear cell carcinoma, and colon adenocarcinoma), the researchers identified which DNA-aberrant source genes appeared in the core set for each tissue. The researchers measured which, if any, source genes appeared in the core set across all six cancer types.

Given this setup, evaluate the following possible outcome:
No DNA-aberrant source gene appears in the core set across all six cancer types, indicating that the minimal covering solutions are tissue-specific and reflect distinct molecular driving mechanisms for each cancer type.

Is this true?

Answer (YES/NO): NO